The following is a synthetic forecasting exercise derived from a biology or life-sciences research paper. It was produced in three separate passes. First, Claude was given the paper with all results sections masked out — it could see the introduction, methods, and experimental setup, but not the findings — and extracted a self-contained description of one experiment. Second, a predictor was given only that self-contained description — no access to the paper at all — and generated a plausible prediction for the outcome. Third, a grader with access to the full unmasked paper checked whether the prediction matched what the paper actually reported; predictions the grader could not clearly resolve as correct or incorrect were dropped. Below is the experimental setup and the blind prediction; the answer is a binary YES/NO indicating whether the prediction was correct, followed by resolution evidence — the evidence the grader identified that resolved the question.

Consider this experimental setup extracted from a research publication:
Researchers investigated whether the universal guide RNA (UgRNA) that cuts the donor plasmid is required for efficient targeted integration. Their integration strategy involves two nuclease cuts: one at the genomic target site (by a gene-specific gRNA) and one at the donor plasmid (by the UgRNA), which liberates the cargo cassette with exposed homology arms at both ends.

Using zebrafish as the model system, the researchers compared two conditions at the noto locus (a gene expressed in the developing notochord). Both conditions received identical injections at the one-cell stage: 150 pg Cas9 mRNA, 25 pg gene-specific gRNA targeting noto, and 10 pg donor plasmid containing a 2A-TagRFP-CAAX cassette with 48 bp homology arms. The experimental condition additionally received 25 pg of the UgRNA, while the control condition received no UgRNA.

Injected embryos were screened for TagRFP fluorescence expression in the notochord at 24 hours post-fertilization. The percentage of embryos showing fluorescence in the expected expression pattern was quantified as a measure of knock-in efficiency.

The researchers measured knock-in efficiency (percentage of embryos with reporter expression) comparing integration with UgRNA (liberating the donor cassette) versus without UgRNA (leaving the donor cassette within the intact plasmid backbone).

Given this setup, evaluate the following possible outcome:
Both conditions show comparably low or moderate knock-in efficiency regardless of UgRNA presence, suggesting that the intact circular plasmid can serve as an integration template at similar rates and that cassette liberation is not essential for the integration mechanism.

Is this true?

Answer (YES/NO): NO